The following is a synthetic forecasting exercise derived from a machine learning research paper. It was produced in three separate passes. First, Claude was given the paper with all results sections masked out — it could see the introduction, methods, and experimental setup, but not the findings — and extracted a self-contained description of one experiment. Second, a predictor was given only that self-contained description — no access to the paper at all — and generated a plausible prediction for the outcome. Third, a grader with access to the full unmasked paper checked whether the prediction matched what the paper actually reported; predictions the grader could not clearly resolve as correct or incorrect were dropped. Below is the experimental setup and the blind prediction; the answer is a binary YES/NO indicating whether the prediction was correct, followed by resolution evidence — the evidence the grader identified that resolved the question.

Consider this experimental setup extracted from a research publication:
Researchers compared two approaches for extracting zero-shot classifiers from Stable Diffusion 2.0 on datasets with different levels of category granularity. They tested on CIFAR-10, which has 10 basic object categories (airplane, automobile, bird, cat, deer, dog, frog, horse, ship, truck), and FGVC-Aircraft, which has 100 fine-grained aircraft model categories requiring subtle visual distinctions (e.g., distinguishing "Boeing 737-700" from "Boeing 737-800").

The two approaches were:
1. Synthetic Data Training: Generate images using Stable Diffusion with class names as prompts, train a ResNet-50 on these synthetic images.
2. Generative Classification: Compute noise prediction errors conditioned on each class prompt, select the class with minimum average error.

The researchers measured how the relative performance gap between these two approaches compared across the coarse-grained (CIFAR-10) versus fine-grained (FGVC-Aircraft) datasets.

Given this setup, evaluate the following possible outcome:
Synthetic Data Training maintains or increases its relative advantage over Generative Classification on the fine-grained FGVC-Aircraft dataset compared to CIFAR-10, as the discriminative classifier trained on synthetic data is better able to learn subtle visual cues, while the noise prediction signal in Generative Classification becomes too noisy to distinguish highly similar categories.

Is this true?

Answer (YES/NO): NO